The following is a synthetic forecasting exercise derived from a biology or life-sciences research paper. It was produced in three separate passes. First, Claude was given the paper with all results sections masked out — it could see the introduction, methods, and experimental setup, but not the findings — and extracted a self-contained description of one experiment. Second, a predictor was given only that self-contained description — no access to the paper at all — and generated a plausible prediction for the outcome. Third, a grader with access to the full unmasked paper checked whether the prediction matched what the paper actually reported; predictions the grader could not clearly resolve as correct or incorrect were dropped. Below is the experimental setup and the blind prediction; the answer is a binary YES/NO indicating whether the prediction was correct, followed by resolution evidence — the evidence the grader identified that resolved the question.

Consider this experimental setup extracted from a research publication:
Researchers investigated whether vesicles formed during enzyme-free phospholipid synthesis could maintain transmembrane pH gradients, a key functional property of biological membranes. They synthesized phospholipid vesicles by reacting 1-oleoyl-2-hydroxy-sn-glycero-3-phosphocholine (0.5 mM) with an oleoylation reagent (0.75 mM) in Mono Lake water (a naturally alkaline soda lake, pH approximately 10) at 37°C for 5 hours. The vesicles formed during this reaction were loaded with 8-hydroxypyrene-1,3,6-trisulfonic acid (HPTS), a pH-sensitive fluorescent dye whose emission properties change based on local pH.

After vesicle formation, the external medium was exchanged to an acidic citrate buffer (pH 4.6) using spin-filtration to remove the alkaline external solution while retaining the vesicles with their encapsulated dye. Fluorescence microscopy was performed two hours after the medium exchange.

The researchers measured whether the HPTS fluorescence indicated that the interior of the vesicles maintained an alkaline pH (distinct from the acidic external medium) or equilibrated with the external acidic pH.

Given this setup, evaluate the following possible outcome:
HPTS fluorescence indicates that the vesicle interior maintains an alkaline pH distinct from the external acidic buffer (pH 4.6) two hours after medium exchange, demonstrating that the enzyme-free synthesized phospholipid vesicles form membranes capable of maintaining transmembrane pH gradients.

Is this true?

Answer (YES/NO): YES